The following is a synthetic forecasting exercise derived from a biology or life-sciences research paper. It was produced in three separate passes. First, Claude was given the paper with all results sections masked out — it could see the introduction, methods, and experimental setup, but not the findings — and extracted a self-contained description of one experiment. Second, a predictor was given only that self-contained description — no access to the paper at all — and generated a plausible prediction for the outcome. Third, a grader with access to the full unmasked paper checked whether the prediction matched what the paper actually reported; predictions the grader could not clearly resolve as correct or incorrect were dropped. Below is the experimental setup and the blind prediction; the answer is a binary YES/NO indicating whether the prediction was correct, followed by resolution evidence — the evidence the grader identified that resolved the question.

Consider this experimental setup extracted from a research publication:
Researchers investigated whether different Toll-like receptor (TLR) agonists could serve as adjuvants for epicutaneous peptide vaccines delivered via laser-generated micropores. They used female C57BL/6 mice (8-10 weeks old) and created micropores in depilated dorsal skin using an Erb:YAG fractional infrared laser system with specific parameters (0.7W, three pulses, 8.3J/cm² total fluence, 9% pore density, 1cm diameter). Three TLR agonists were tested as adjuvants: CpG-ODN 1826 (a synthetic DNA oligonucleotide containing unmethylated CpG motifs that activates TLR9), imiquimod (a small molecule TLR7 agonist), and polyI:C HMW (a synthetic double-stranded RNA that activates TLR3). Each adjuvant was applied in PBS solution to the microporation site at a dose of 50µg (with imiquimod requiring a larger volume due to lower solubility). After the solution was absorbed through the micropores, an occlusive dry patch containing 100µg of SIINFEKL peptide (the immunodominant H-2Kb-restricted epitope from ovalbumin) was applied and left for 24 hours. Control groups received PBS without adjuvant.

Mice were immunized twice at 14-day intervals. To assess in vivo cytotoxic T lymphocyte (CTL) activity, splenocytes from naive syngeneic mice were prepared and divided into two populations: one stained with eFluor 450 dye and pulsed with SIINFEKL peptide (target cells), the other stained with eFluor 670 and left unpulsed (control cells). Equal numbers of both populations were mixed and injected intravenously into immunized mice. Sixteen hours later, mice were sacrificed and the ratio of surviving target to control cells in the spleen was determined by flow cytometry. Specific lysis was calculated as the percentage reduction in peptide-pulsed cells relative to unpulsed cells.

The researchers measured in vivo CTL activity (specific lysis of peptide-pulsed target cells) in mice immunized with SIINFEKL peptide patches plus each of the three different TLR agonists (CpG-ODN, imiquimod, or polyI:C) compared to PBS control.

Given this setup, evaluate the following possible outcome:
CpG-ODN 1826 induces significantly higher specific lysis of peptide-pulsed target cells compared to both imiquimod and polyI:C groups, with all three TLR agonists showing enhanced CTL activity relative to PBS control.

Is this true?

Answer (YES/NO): NO